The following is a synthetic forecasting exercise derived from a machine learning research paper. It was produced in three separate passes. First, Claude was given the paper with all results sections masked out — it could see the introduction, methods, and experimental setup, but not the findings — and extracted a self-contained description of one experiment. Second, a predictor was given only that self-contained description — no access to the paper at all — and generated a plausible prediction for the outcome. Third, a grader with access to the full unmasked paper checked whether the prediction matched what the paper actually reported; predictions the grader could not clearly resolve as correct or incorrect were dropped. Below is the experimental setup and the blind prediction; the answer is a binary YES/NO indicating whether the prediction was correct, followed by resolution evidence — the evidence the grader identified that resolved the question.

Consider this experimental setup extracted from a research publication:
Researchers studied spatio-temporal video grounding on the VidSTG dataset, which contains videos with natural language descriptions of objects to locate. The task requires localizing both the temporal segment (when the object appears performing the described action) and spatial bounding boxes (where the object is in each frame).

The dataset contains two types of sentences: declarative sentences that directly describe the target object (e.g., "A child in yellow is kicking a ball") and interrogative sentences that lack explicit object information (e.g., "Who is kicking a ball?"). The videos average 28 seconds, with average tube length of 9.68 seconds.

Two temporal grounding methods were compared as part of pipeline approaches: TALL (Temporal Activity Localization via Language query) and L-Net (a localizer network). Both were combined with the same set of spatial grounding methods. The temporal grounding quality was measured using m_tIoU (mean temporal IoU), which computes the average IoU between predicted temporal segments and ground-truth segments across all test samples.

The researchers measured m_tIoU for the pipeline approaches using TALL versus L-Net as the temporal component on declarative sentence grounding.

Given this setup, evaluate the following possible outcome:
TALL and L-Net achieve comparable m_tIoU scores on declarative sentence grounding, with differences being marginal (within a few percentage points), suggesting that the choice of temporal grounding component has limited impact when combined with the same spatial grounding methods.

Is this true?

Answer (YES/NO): NO